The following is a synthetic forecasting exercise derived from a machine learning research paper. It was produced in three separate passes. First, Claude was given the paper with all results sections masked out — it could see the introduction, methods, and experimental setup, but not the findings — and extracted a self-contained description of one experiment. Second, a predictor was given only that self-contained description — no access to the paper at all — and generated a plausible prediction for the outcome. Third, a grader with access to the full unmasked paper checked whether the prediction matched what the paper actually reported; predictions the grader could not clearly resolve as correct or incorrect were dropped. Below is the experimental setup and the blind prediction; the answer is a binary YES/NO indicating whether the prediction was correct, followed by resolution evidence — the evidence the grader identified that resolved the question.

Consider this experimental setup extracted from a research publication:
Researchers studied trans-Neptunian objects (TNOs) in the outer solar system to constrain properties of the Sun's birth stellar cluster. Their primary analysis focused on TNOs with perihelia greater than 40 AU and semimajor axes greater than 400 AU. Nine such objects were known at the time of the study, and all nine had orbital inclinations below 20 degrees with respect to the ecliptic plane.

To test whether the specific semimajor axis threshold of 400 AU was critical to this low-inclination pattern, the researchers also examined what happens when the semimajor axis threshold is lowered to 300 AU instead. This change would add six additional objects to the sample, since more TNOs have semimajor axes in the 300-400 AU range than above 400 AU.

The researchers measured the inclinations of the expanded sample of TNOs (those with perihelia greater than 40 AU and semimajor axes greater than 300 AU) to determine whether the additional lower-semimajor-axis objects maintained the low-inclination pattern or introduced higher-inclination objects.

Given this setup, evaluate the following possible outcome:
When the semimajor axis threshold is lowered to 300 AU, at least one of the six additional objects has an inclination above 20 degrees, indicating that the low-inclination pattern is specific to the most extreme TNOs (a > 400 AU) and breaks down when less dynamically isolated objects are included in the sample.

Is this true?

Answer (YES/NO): NO